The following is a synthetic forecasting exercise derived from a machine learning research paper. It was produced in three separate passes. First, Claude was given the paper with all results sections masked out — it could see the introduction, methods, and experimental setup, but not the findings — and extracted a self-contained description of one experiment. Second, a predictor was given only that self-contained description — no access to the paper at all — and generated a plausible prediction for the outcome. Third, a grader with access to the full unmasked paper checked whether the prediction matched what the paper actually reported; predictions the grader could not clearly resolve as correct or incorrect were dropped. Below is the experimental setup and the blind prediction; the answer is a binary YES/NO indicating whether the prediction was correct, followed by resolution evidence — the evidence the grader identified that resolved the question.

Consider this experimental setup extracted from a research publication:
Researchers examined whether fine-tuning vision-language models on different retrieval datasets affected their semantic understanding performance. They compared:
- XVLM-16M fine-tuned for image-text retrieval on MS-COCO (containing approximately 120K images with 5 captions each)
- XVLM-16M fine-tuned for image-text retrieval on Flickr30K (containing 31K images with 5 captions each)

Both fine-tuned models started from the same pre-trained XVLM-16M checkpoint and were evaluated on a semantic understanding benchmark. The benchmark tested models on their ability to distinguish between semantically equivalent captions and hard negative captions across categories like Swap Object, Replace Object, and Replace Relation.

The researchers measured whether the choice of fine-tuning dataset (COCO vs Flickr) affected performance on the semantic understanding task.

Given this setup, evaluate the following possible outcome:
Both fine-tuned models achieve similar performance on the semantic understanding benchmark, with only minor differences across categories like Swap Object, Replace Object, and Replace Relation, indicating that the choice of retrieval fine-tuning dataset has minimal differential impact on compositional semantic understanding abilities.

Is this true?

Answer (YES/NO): NO